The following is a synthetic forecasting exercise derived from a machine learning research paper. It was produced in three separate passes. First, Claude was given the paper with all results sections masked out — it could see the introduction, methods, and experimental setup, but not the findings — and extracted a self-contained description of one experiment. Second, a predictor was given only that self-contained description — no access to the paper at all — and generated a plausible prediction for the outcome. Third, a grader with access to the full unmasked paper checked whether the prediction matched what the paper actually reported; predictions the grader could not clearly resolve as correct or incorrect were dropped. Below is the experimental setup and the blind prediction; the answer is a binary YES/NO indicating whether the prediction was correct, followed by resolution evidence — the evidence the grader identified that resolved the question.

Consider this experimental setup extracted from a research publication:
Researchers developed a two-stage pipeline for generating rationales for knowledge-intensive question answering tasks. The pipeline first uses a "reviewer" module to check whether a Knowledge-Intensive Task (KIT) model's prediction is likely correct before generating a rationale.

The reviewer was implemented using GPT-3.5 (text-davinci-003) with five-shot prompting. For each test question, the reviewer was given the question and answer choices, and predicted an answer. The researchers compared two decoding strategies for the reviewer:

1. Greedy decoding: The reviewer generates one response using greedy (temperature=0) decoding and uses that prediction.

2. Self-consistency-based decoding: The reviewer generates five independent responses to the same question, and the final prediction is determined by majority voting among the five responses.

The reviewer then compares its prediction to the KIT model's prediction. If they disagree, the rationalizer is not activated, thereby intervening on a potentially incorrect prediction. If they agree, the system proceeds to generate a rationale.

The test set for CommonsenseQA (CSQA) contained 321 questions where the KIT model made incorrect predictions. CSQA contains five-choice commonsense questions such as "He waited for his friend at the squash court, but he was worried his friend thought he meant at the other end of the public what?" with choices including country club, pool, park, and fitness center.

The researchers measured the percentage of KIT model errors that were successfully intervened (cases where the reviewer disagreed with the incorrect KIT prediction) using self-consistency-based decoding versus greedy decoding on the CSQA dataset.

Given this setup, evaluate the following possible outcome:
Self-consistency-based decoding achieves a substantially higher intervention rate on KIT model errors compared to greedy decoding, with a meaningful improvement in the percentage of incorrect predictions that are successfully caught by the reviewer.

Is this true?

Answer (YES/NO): NO